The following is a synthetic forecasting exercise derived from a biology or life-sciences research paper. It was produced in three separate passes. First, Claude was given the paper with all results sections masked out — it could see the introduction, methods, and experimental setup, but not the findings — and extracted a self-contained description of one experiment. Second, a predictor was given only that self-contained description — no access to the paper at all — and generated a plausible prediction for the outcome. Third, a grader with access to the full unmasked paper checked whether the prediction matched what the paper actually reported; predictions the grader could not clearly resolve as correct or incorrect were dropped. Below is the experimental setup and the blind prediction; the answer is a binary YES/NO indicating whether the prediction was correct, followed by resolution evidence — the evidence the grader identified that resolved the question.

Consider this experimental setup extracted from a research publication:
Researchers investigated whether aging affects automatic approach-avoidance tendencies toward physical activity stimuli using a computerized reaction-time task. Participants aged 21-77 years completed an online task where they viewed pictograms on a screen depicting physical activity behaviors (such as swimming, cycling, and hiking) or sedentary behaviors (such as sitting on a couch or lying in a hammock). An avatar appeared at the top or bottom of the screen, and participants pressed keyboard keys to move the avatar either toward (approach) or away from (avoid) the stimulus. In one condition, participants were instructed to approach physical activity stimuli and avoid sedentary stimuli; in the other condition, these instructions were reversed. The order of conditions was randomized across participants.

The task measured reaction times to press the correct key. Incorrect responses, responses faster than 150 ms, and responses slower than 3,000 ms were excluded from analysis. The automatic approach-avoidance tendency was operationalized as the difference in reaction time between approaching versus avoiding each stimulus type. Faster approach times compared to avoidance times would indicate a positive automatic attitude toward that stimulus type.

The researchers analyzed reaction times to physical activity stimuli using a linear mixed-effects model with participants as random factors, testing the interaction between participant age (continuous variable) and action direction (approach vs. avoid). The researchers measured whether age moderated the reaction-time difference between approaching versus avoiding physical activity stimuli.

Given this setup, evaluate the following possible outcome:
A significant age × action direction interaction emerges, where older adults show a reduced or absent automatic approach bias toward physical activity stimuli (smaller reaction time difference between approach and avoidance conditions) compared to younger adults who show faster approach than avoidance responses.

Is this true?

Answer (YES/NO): YES